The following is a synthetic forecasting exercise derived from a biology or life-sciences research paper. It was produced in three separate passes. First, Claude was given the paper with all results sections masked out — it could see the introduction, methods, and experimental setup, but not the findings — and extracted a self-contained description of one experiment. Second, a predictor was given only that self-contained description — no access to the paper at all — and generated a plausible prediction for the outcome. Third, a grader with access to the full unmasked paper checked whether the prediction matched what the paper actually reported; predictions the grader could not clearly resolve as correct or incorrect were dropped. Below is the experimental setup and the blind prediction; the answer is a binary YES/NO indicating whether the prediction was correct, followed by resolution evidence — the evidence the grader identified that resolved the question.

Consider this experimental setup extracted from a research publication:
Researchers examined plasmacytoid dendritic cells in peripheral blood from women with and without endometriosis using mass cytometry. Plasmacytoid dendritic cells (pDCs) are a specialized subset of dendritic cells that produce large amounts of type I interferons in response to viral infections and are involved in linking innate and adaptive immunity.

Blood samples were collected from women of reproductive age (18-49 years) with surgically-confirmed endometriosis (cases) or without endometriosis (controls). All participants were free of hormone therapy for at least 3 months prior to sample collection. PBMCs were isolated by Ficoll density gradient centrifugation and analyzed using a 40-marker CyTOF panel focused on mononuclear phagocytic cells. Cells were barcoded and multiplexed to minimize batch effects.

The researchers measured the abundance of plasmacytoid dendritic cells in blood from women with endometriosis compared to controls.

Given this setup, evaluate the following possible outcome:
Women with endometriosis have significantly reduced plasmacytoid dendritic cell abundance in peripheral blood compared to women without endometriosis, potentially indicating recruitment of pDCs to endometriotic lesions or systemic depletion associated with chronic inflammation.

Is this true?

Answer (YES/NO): NO